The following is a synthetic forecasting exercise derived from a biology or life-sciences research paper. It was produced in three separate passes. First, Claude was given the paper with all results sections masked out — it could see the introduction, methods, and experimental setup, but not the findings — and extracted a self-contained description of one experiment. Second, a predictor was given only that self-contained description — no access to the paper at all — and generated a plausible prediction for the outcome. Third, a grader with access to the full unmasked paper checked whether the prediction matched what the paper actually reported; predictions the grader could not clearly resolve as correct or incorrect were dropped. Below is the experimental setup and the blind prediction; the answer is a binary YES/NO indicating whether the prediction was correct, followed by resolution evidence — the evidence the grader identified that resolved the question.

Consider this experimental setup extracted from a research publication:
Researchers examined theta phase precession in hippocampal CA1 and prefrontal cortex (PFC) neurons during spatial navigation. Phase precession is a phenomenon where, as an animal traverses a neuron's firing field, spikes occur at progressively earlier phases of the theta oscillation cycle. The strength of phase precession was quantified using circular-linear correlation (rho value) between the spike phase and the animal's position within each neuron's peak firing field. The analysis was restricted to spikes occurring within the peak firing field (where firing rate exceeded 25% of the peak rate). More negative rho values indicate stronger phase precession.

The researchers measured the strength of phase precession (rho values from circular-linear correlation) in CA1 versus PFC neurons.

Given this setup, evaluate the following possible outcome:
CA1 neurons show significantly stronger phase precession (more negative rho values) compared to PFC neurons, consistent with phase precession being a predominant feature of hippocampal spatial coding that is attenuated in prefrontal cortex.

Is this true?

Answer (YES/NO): YES